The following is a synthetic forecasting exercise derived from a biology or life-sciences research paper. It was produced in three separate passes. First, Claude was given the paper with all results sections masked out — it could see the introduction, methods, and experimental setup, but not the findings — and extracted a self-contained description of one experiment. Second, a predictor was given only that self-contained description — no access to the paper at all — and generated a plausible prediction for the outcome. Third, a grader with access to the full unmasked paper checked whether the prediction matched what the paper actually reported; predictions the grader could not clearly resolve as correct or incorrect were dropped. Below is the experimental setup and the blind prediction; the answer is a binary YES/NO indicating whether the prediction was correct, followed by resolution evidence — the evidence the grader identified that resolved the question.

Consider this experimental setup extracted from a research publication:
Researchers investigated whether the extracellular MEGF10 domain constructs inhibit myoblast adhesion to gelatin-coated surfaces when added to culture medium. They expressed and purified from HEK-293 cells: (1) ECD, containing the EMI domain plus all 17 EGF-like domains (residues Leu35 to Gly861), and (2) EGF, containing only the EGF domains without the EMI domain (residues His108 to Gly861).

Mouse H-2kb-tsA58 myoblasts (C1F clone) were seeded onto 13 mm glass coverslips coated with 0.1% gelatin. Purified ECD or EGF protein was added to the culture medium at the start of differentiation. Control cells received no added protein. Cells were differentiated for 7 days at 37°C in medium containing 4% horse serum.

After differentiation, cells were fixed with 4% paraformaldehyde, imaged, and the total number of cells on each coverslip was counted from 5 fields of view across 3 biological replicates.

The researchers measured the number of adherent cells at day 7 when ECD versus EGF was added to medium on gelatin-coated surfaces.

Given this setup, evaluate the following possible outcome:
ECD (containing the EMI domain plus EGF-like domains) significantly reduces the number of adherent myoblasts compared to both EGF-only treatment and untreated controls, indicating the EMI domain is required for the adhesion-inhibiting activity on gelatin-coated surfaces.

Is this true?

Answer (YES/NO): NO